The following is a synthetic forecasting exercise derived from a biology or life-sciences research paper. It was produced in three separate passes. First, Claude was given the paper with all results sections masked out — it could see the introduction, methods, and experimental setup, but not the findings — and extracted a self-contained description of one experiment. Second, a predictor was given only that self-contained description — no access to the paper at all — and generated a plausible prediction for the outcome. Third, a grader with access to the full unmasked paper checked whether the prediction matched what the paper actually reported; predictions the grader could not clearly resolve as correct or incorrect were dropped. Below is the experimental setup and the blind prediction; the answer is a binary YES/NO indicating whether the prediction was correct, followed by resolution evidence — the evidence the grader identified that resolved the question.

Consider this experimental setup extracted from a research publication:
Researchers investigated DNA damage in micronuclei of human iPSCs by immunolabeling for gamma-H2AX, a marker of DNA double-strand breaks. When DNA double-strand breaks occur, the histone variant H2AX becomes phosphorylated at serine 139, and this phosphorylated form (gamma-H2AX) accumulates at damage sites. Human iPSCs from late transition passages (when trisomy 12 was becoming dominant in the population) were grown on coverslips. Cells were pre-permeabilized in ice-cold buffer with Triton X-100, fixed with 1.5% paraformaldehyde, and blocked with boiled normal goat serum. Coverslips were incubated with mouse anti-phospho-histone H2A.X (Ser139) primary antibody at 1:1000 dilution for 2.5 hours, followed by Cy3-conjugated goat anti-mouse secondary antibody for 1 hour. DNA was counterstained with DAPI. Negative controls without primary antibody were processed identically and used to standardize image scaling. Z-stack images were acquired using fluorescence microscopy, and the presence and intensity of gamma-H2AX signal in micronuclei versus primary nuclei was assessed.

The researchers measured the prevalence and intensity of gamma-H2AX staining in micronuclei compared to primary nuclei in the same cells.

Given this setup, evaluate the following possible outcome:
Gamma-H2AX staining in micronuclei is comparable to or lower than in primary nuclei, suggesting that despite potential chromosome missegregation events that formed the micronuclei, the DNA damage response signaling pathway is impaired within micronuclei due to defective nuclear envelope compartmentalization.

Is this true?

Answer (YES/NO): NO